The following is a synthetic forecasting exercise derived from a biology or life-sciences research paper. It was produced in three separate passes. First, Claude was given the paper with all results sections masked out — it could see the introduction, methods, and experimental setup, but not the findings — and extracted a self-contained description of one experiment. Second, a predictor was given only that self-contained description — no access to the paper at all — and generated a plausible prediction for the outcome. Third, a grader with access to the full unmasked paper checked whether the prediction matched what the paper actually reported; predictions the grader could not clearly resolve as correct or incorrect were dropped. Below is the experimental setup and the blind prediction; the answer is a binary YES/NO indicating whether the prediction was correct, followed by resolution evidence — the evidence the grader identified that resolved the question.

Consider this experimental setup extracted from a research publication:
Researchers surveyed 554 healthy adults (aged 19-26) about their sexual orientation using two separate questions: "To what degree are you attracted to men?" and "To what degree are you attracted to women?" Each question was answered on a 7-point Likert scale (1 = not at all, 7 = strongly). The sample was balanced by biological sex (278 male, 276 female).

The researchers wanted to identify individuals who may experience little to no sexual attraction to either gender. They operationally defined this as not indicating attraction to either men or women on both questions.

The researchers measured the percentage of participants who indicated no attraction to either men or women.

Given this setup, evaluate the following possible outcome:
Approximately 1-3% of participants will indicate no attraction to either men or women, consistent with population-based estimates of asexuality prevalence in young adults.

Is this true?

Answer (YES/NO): NO